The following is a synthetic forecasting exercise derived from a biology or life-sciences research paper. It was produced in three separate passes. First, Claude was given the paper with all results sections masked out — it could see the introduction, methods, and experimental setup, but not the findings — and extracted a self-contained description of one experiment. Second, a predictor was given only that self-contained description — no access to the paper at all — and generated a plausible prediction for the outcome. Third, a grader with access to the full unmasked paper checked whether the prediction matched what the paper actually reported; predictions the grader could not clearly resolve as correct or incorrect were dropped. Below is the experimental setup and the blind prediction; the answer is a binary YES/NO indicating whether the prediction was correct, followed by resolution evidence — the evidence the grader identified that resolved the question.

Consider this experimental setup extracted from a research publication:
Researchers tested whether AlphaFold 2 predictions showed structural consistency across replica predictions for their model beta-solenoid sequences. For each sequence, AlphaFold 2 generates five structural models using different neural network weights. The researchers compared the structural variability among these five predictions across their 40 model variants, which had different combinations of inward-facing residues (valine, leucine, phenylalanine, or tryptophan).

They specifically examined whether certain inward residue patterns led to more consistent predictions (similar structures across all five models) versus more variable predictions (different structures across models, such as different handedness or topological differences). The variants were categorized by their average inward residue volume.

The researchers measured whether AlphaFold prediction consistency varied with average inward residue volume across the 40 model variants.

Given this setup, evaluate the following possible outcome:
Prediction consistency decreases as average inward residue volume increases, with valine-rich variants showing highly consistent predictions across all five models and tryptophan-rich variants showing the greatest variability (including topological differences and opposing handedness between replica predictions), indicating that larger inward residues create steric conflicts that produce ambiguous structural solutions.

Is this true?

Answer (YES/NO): NO